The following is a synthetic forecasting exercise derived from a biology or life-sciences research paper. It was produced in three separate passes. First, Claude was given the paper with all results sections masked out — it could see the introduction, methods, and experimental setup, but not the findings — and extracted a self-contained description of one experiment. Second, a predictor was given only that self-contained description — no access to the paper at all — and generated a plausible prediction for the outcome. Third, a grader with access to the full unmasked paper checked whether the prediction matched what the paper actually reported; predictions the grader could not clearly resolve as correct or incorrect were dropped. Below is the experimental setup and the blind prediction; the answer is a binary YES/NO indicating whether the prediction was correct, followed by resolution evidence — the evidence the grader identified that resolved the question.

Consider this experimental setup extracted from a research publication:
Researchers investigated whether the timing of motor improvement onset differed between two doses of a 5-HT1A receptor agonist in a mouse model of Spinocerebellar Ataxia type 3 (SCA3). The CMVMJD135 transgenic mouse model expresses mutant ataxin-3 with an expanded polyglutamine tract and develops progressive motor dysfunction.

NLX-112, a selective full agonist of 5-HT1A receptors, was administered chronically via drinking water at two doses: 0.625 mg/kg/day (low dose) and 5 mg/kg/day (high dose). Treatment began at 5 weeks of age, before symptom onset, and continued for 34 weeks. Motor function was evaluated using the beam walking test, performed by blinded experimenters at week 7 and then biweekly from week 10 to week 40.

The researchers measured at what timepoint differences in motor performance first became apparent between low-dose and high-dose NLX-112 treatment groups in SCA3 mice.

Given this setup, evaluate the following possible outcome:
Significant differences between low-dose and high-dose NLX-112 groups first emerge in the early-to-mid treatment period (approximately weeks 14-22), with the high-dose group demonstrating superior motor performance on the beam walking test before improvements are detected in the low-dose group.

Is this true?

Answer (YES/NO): NO